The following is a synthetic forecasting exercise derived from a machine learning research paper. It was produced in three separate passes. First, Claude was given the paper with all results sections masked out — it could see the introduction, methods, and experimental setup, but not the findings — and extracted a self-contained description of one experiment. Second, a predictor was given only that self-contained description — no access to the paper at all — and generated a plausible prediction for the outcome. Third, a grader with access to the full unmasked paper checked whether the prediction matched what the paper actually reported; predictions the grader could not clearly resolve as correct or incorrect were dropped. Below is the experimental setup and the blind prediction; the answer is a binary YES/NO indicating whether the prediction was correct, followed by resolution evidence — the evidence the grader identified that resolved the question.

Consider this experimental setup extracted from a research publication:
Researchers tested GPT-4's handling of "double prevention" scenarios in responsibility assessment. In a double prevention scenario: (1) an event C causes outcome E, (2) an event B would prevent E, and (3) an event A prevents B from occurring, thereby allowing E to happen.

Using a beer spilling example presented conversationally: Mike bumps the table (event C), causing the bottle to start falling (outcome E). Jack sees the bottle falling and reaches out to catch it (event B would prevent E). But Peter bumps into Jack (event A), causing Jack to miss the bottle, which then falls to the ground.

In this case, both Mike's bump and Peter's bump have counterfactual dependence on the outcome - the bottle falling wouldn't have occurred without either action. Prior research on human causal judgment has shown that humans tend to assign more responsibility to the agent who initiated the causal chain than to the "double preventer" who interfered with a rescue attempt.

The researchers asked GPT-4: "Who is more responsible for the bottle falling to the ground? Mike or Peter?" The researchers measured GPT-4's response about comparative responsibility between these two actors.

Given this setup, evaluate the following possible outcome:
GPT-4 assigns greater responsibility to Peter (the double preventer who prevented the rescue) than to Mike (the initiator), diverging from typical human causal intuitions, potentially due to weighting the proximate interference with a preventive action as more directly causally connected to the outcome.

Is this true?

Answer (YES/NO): YES